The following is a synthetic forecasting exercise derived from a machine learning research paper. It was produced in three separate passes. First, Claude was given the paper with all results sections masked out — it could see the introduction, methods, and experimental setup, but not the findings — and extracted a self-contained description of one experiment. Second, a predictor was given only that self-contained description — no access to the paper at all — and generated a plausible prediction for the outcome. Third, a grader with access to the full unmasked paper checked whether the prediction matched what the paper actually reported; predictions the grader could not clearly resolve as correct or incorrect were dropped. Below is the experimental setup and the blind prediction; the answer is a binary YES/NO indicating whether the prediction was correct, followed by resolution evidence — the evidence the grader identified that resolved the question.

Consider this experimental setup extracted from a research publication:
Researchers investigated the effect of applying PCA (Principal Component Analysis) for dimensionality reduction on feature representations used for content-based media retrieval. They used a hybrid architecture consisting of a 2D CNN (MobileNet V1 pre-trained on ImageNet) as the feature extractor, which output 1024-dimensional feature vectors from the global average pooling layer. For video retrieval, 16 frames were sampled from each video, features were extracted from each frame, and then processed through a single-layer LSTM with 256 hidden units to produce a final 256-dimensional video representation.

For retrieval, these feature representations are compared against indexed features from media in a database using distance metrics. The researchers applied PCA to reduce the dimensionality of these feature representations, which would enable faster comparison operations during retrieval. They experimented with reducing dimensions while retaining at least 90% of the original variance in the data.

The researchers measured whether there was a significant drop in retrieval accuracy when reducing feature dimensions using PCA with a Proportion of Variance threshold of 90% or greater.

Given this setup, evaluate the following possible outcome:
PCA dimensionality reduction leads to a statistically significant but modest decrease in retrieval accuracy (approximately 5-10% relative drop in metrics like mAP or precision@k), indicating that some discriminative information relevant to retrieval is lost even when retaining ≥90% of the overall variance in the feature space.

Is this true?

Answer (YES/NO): NO